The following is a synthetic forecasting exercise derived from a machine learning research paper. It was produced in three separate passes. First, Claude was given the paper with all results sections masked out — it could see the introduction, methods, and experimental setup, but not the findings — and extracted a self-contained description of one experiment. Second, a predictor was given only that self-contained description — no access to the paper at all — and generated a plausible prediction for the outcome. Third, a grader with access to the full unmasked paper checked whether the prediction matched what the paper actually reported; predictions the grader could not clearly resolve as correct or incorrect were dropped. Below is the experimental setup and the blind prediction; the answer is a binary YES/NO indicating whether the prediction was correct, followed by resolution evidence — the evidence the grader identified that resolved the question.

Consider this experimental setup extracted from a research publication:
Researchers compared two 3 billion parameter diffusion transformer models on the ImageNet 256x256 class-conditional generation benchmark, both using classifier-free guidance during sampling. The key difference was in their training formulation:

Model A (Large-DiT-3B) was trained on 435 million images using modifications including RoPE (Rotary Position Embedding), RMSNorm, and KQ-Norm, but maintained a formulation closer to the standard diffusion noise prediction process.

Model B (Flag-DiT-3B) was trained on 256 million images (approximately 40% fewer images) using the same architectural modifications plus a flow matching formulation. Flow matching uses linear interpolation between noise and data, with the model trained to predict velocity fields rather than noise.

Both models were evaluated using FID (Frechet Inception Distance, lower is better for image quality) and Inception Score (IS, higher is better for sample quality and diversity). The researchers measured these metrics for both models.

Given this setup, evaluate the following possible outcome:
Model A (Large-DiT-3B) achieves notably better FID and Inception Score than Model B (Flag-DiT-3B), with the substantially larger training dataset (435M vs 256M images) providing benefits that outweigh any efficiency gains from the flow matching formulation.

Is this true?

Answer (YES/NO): NO